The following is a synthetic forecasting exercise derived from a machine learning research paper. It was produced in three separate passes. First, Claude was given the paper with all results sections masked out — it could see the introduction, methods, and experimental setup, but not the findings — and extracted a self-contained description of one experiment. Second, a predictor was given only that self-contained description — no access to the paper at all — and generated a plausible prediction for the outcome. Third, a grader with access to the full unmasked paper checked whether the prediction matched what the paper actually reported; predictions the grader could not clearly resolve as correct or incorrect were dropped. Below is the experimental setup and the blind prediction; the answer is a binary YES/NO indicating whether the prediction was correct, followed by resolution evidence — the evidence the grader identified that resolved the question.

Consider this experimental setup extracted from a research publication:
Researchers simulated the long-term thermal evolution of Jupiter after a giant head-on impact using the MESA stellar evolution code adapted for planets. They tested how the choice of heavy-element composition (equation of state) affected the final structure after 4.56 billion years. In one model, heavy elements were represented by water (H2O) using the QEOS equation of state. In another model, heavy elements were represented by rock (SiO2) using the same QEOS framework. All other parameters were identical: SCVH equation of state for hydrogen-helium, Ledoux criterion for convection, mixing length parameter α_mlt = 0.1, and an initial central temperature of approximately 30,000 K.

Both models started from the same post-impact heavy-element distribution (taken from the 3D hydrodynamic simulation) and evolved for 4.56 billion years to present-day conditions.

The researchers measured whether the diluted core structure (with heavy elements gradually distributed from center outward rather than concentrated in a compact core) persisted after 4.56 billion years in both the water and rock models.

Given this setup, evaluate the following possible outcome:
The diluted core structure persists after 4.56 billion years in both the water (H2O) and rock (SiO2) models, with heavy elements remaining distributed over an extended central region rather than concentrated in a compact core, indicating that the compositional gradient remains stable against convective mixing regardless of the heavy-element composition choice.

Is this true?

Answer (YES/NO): YES